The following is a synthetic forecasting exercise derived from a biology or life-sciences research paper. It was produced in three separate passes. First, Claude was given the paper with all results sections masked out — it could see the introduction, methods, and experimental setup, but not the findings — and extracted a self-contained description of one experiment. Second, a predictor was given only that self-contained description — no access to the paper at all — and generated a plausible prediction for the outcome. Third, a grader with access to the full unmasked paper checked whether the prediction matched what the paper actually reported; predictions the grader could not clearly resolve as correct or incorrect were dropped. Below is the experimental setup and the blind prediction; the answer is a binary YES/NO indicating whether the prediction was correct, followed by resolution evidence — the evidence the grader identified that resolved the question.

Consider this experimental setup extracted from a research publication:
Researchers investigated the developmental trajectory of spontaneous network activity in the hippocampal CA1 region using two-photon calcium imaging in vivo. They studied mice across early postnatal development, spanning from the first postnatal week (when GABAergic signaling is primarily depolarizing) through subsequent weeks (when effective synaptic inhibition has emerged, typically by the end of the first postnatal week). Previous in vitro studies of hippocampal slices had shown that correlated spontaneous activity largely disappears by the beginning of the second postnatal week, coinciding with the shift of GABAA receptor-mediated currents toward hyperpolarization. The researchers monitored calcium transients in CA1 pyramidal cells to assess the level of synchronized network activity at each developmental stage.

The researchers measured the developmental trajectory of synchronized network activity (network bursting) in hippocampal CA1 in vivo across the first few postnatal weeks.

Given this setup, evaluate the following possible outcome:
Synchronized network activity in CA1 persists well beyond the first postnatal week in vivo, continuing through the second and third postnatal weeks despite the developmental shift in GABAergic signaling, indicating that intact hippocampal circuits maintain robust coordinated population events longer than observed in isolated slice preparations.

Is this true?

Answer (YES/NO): NO